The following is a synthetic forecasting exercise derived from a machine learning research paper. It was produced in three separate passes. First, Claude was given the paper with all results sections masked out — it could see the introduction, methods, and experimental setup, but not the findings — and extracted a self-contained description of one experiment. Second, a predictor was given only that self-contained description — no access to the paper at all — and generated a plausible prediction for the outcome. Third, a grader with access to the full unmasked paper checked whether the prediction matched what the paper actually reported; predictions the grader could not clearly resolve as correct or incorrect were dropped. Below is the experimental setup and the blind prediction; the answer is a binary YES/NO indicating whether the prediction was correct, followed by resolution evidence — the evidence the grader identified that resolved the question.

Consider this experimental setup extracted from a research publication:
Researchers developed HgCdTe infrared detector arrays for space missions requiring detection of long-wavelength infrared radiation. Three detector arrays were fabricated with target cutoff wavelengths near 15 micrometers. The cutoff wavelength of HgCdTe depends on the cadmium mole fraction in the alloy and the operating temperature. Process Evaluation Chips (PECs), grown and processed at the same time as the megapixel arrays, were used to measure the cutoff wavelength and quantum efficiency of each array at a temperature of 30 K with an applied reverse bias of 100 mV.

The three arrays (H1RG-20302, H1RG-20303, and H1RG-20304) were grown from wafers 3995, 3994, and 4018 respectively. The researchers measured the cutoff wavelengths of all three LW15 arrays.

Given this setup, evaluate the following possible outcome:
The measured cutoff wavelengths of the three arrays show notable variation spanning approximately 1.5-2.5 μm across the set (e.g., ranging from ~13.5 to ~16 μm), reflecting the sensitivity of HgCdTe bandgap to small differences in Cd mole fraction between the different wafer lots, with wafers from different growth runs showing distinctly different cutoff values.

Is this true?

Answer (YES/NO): NO